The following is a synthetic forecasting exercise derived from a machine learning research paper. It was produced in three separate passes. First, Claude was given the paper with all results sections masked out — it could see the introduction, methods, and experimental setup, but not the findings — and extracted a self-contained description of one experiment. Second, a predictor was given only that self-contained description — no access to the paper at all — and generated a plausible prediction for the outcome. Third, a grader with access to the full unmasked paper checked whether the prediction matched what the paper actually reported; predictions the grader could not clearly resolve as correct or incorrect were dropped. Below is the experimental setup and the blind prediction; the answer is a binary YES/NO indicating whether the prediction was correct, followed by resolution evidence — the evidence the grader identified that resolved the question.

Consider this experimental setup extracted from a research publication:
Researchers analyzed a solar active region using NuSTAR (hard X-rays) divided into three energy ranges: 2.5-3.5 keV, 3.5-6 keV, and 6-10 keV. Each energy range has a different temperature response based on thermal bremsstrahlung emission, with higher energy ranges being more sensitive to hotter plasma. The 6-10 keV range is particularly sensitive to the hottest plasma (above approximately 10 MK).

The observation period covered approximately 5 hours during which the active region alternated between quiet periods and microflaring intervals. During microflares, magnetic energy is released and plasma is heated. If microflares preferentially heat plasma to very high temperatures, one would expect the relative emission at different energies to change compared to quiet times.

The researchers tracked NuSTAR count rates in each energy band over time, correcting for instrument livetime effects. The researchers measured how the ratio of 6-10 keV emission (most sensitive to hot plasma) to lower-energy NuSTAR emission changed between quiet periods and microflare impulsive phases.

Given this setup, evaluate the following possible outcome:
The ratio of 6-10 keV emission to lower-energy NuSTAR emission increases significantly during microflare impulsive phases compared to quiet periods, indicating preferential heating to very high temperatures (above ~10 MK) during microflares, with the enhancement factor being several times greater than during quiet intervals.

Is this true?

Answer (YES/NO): YES